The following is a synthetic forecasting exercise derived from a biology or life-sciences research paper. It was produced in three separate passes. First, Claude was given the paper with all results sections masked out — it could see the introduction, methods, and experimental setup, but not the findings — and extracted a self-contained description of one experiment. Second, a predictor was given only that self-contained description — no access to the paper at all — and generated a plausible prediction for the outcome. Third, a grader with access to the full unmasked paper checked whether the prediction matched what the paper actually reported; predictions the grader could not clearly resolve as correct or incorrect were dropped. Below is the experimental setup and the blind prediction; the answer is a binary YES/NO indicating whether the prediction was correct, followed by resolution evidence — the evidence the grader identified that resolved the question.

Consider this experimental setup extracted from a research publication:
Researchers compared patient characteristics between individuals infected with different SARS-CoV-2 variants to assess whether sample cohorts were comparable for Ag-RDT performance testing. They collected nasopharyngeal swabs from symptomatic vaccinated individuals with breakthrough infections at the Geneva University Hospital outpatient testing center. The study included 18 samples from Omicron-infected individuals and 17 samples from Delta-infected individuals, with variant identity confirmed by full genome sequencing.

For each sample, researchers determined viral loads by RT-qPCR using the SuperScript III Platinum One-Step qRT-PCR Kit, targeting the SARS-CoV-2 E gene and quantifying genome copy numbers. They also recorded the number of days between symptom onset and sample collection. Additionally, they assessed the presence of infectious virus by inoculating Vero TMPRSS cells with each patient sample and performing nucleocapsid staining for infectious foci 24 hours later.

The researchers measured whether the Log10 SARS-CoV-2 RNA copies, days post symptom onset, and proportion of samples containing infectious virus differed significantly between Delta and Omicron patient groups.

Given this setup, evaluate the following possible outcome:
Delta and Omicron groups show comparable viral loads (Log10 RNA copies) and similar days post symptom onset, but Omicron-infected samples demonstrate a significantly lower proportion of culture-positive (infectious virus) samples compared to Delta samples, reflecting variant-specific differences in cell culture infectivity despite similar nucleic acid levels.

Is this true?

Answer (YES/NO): NO